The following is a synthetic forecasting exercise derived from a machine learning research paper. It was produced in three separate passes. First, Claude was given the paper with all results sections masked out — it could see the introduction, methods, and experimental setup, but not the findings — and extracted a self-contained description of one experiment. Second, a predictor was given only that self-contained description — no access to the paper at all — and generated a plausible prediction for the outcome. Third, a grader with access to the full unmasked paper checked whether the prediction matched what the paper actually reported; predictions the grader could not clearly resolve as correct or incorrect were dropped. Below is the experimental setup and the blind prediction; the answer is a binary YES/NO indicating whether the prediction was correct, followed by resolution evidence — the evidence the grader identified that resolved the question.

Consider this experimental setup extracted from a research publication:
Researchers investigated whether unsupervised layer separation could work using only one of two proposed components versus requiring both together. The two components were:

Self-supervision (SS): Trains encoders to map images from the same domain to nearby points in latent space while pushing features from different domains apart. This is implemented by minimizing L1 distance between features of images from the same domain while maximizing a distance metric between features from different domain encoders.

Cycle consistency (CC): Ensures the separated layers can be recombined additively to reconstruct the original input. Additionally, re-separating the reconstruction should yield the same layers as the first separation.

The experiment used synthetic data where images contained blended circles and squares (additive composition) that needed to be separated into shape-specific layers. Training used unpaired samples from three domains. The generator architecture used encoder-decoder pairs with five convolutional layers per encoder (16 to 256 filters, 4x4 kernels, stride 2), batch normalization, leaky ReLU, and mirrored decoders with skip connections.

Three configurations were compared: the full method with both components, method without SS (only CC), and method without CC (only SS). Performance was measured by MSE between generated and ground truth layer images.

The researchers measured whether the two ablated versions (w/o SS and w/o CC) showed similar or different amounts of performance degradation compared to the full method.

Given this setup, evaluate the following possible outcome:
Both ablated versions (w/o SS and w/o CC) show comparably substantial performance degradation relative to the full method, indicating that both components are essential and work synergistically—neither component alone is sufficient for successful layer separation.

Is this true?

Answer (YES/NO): NO